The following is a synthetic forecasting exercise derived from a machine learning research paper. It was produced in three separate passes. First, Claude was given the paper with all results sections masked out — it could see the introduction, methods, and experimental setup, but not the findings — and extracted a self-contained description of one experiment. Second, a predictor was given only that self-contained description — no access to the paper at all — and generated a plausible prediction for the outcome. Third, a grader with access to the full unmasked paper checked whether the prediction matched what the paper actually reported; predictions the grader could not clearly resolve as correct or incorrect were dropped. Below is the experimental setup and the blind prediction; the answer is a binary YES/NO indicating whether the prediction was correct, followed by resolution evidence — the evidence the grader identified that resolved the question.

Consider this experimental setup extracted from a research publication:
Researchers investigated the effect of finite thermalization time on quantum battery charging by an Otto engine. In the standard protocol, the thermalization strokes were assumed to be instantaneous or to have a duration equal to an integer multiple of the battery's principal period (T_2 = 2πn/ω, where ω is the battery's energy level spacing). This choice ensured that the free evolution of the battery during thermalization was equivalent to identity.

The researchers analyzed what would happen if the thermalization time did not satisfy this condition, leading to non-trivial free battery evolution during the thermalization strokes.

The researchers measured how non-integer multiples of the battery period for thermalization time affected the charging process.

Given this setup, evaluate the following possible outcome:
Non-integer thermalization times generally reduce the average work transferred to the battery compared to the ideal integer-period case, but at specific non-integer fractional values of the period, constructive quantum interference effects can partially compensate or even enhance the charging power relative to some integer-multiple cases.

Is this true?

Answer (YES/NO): NO